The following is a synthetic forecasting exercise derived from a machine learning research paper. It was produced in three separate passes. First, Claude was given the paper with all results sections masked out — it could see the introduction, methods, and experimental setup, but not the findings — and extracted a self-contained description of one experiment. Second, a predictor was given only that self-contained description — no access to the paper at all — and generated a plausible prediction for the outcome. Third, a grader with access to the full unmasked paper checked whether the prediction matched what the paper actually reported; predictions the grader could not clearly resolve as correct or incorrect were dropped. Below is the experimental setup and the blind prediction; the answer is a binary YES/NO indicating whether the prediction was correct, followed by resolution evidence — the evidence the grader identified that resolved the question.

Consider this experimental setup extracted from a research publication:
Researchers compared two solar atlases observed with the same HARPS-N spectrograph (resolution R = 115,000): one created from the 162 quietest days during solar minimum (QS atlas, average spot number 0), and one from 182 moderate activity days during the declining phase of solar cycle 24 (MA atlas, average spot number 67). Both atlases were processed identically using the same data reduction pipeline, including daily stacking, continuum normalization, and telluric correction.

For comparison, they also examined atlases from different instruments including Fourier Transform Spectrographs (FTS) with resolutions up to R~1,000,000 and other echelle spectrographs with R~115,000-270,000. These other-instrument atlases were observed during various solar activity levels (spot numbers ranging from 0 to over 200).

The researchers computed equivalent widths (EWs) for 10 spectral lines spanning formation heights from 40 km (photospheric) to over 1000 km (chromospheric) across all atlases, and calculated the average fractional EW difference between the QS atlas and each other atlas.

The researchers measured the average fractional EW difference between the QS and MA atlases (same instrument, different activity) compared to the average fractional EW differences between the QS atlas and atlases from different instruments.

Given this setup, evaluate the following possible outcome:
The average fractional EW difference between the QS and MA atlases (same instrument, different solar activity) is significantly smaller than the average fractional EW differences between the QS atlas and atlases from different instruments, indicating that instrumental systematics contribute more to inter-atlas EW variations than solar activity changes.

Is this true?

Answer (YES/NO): YES